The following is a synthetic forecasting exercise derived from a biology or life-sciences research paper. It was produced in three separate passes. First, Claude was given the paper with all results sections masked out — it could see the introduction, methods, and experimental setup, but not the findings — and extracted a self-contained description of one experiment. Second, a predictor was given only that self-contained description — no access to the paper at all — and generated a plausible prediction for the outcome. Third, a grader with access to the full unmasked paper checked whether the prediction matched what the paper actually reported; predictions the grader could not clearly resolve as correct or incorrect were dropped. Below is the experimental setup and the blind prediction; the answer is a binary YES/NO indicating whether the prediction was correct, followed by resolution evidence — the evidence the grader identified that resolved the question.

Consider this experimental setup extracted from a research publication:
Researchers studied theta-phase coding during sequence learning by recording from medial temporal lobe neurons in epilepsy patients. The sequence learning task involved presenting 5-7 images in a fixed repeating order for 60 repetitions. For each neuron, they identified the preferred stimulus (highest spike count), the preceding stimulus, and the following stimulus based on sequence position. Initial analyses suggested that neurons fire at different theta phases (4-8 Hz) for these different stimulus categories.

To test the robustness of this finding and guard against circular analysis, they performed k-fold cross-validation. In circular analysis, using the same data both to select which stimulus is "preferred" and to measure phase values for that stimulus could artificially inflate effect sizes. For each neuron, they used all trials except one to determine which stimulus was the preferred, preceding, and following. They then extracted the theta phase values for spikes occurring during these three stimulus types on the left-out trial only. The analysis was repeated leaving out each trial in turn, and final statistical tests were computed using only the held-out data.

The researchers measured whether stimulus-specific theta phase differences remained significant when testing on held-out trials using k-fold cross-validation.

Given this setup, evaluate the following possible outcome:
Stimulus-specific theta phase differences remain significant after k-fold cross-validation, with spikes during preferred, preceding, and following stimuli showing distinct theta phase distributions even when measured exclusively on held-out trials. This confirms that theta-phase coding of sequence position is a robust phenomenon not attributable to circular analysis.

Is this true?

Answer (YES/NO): YES